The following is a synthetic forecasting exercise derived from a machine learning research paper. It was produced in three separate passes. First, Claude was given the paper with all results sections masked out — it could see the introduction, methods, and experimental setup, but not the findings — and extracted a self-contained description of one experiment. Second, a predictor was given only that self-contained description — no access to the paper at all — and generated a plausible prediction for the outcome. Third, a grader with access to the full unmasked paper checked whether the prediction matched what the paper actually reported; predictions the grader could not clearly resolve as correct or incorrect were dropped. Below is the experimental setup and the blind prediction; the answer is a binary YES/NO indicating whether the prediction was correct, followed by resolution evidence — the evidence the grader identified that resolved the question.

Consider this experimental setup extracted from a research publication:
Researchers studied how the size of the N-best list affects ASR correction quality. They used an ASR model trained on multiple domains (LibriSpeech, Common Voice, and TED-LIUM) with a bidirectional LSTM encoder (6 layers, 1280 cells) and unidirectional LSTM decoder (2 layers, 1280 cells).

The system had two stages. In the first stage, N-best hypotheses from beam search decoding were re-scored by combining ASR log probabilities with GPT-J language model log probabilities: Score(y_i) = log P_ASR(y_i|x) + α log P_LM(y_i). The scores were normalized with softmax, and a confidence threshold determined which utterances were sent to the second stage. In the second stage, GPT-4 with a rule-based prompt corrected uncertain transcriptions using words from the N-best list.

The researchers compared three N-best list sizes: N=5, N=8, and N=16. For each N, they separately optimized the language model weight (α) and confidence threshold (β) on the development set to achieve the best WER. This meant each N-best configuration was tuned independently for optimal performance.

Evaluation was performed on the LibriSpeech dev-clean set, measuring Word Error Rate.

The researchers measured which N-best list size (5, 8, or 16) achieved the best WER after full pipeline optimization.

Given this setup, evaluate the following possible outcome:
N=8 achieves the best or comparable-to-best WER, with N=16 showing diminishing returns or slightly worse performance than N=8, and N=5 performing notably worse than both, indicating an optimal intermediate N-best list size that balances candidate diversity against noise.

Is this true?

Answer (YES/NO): NO